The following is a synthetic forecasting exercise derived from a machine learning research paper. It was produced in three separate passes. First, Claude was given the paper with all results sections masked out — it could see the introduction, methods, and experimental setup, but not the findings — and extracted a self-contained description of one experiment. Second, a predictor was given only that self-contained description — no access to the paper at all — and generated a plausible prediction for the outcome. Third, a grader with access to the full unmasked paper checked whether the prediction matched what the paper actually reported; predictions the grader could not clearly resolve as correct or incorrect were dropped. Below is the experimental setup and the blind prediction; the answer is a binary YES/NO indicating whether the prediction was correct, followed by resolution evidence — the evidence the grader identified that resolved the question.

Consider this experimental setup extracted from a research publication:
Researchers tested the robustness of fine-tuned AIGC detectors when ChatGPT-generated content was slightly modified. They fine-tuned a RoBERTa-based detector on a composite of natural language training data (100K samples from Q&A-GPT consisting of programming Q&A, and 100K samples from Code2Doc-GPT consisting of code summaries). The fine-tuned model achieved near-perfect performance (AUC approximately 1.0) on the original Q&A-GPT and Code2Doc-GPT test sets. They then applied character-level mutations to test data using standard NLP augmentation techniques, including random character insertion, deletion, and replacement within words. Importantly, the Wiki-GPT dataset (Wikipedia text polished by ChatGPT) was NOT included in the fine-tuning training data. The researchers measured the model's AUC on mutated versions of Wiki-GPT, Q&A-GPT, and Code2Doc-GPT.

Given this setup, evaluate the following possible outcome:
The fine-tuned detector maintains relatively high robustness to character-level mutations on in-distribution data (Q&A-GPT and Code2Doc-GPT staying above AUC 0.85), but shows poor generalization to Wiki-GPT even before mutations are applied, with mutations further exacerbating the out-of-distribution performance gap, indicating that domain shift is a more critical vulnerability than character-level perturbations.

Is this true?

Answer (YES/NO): YES